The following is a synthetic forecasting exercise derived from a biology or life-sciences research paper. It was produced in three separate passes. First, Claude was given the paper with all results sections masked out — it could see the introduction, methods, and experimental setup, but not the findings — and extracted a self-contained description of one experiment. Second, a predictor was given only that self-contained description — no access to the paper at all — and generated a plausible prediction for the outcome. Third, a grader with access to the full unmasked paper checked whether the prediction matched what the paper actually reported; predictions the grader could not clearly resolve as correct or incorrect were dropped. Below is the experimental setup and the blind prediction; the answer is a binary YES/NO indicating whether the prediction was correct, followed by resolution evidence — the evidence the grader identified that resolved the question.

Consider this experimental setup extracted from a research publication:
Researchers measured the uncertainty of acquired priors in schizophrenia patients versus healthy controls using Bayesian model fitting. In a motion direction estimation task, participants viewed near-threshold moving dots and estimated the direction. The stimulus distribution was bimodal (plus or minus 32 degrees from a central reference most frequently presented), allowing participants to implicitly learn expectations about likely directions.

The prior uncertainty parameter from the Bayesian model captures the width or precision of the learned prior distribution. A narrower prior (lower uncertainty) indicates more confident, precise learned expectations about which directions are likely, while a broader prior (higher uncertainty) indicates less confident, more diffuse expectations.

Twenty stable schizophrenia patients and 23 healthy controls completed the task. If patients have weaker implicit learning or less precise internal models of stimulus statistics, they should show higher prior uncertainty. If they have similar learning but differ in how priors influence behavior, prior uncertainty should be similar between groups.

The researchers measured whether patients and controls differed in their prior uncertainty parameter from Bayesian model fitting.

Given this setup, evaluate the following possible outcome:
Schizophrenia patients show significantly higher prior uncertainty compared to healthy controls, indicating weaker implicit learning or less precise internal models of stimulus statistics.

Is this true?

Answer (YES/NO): NO